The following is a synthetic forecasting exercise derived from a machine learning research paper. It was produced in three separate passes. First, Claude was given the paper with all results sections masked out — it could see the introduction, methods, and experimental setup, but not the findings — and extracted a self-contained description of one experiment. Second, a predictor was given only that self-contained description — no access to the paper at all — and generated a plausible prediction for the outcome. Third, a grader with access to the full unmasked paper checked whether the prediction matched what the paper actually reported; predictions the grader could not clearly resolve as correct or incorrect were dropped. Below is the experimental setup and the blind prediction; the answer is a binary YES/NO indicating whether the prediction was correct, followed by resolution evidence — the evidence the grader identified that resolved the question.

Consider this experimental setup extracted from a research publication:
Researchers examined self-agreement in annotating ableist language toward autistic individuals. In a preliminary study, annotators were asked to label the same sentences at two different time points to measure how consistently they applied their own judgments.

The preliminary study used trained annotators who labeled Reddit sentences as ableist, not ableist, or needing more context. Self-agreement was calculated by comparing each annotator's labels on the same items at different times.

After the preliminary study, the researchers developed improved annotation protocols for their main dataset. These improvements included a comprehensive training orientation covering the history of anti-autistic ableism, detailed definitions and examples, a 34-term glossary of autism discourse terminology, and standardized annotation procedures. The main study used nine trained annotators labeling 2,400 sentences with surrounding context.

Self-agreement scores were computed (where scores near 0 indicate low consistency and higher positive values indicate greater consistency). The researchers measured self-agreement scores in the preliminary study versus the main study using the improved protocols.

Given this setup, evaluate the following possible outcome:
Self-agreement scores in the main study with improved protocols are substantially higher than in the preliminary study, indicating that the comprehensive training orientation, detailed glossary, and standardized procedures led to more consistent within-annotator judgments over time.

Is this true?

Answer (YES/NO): YES